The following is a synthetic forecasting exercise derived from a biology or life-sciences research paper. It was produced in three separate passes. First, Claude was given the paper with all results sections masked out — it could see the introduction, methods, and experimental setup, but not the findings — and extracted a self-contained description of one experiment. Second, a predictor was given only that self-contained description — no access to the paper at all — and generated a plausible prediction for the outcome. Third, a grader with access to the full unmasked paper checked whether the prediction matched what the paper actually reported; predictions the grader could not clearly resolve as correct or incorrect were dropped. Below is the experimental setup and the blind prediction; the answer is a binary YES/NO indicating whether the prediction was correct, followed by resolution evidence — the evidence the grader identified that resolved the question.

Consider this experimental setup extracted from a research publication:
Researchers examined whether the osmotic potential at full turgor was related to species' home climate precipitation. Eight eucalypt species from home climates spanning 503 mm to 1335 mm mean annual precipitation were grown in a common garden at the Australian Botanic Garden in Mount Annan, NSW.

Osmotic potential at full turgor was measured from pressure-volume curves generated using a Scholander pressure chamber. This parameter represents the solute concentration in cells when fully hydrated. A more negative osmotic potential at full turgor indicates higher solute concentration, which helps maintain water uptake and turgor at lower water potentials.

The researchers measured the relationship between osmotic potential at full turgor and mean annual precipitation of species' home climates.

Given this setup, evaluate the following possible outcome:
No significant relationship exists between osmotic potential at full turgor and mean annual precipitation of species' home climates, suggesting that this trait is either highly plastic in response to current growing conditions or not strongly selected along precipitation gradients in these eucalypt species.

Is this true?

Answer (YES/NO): YES